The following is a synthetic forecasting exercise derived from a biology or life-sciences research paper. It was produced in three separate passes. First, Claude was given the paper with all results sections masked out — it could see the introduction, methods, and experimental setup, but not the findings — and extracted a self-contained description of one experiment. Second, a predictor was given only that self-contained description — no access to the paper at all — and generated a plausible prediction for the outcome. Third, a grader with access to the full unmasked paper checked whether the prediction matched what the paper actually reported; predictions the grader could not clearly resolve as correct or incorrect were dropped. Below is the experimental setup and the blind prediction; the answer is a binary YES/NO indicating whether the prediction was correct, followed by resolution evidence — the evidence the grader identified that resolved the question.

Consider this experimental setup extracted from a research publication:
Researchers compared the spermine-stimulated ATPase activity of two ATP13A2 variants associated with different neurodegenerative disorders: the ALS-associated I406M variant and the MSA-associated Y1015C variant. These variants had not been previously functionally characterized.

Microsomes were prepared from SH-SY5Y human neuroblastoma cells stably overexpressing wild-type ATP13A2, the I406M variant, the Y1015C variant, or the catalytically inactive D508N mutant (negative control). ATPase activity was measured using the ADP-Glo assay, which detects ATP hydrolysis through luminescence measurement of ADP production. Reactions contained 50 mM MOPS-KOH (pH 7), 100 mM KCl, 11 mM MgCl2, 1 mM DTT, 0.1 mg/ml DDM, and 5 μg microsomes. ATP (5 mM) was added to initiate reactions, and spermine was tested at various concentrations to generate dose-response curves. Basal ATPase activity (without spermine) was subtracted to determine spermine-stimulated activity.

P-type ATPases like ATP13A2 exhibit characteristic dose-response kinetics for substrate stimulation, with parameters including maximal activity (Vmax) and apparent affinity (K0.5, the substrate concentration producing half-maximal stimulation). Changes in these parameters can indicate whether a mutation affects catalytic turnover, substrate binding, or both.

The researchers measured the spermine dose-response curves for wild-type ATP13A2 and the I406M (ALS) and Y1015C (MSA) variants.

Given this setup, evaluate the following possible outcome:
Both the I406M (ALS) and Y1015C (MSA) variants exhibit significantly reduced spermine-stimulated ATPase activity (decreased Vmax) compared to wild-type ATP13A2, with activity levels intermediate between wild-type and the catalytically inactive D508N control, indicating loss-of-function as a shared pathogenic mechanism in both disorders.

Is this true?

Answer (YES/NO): NO